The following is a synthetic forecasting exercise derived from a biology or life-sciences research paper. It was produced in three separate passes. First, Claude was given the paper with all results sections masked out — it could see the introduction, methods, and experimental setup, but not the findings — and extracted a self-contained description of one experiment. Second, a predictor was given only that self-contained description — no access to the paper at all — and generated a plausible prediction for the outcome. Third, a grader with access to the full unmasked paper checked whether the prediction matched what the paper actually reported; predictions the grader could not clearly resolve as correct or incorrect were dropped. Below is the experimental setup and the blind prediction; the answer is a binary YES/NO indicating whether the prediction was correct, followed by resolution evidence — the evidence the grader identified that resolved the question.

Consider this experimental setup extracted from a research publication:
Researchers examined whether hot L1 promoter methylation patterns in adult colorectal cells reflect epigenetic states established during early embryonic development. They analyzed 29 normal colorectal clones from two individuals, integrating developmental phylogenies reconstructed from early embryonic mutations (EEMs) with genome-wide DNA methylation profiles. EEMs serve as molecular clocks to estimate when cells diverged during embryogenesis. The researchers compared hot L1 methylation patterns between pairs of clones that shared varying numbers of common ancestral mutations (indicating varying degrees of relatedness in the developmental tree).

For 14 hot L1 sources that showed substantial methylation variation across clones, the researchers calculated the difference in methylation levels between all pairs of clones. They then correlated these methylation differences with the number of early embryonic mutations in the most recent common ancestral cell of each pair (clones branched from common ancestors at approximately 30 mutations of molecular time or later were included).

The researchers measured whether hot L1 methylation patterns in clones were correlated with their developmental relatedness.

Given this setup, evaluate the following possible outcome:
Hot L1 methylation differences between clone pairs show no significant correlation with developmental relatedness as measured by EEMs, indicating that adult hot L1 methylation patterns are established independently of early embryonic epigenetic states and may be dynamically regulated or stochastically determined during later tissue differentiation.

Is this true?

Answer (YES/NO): NO